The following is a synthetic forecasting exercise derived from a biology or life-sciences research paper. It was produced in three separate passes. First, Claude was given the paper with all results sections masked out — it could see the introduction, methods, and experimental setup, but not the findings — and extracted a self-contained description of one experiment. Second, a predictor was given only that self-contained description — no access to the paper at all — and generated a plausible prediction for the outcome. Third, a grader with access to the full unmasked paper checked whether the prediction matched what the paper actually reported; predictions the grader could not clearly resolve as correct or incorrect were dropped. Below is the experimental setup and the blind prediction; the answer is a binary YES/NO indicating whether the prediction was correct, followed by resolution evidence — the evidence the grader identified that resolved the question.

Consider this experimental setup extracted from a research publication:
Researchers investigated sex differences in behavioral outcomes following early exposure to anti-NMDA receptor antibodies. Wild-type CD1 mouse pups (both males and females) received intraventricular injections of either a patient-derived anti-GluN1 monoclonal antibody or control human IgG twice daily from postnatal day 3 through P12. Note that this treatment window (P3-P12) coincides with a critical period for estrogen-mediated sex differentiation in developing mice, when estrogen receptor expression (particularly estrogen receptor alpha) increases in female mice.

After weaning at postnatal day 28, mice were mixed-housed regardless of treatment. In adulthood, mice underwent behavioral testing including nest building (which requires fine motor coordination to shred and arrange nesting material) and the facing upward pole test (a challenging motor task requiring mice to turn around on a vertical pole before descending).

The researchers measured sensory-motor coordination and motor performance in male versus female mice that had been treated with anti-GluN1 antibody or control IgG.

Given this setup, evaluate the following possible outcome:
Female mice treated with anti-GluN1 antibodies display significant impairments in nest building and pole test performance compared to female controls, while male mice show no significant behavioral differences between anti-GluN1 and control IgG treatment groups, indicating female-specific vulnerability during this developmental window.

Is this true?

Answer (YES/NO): NO